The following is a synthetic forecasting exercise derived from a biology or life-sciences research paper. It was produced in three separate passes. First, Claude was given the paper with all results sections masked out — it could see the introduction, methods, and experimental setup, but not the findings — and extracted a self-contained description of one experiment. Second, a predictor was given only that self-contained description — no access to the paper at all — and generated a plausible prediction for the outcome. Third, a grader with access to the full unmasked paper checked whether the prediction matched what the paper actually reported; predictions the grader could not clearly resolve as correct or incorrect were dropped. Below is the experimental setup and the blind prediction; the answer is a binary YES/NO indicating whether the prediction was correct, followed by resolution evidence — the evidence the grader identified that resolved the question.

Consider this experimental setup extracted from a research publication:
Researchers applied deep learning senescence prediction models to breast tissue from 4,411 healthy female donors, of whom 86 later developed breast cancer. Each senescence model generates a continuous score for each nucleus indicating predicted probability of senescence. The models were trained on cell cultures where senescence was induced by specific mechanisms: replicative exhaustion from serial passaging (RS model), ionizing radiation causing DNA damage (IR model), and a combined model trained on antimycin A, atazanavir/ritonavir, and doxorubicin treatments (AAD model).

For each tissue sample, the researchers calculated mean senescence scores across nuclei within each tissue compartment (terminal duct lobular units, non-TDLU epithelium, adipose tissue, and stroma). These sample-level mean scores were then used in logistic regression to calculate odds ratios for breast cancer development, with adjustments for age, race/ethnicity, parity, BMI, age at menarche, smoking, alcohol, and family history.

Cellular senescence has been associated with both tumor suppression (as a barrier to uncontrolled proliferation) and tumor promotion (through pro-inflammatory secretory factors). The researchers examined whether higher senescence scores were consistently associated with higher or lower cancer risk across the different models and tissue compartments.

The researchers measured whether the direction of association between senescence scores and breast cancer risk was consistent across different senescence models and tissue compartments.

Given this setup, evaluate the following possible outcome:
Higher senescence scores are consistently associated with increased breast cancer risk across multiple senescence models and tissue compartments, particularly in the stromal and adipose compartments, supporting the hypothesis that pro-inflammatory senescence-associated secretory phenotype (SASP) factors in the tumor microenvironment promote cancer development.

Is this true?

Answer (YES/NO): NO